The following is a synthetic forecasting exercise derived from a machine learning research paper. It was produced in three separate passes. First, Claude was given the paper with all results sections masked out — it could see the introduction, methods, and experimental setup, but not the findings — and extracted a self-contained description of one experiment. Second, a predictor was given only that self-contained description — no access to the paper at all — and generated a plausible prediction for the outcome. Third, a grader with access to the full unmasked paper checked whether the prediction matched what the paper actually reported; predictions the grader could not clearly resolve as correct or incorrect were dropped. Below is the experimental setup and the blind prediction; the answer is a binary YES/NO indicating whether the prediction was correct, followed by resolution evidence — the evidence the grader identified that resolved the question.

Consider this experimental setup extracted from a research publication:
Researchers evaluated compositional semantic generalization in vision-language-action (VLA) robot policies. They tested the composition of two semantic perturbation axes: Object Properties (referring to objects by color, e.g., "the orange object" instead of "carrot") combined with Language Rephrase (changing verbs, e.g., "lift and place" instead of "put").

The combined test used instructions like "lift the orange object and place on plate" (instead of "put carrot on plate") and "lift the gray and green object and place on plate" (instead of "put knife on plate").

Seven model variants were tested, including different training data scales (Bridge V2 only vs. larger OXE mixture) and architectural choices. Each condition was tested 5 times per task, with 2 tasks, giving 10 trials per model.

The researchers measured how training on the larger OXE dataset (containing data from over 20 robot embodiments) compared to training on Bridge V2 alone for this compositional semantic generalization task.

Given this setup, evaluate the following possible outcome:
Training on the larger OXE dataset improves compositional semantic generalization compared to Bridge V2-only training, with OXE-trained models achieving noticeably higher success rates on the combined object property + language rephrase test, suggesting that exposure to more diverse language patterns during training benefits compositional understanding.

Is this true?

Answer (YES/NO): YES